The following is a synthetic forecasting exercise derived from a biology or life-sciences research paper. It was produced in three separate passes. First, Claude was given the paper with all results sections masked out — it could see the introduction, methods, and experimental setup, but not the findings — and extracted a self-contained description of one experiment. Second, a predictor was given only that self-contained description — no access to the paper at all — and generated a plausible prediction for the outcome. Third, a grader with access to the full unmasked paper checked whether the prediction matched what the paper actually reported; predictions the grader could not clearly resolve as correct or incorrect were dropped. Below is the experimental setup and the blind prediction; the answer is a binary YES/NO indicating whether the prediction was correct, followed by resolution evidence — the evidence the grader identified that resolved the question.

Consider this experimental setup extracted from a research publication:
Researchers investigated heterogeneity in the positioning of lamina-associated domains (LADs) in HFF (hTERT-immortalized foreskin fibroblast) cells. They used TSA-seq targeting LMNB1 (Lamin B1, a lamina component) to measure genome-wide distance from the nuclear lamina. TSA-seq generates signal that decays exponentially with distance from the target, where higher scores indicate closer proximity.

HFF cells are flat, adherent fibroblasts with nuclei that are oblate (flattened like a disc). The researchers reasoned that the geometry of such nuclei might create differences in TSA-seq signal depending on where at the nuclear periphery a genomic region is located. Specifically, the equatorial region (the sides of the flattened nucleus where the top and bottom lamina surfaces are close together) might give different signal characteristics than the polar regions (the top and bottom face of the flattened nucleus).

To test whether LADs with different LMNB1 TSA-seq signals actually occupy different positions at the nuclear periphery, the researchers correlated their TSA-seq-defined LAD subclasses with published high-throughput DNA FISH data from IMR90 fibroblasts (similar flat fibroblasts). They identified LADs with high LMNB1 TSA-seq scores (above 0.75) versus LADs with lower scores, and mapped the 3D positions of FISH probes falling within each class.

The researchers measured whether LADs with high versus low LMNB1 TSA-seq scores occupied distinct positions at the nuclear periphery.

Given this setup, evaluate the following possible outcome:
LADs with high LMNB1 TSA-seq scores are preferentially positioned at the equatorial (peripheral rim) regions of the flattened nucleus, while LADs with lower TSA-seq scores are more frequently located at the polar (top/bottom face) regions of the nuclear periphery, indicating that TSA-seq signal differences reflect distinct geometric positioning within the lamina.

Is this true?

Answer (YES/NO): YES